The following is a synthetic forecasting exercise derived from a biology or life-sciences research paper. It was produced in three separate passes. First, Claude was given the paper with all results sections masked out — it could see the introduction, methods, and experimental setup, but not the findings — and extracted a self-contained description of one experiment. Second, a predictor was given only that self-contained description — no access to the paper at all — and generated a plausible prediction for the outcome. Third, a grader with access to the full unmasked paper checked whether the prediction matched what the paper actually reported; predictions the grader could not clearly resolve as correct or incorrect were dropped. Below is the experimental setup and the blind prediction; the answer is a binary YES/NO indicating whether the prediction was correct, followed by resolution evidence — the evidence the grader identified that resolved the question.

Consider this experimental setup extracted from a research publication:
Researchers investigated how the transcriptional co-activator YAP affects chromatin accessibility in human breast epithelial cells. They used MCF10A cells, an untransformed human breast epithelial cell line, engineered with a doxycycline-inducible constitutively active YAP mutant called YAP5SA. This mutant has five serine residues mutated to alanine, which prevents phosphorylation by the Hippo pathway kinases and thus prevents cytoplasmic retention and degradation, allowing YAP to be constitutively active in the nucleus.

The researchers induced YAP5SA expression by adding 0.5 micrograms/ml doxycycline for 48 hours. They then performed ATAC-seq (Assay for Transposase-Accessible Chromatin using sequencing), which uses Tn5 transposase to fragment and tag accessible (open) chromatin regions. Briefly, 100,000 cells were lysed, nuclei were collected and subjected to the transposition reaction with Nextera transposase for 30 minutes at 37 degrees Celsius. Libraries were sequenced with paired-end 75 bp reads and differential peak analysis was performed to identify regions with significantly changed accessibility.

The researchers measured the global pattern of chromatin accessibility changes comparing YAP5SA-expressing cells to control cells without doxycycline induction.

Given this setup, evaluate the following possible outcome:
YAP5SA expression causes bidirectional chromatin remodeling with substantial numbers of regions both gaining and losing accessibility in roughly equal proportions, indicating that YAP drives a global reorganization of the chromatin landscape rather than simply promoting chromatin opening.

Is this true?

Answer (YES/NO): NO